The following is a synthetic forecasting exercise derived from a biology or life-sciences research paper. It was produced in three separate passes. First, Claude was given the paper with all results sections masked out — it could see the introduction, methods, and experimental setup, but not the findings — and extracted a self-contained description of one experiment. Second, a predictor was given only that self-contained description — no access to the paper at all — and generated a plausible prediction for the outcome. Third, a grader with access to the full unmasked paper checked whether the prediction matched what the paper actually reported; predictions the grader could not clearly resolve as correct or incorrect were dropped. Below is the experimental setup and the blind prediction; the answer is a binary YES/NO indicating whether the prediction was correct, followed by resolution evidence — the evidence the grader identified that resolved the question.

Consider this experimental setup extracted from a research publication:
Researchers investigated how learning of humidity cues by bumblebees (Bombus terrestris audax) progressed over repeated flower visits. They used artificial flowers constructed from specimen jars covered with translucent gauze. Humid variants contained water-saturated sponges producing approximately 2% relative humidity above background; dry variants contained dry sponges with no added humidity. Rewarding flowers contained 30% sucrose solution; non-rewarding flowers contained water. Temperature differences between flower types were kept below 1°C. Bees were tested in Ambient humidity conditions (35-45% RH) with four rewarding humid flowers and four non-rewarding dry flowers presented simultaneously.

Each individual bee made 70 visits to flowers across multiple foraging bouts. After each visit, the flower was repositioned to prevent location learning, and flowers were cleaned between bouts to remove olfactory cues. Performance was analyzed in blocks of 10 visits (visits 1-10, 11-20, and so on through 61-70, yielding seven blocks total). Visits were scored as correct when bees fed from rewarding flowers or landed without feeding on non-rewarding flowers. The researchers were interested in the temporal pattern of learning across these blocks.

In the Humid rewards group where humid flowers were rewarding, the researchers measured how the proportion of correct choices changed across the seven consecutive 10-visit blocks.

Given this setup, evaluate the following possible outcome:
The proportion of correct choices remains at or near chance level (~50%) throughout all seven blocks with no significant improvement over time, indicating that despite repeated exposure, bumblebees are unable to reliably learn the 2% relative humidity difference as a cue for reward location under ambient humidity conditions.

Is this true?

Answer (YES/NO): NO